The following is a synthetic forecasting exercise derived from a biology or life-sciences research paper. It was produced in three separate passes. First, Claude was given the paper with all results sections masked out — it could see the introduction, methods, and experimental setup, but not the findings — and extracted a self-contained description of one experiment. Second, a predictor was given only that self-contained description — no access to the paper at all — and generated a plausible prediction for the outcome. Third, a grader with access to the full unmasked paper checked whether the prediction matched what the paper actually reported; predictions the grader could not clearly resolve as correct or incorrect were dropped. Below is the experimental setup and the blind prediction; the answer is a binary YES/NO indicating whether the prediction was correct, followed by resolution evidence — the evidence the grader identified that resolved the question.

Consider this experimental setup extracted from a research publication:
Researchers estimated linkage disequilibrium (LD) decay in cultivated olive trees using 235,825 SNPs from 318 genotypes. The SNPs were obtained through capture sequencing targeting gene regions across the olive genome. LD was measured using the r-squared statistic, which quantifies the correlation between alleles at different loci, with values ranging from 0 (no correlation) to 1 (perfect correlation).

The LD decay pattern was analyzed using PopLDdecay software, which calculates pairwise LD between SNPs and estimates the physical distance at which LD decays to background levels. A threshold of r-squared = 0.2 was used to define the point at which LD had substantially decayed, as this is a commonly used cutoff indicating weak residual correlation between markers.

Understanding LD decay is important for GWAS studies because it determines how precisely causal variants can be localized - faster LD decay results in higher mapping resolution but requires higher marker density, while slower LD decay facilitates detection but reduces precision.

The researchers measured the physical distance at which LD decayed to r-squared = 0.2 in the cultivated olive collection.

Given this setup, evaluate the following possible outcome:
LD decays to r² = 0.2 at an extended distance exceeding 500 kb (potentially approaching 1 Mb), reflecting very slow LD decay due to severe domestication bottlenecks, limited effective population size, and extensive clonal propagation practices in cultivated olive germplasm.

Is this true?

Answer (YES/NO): NO